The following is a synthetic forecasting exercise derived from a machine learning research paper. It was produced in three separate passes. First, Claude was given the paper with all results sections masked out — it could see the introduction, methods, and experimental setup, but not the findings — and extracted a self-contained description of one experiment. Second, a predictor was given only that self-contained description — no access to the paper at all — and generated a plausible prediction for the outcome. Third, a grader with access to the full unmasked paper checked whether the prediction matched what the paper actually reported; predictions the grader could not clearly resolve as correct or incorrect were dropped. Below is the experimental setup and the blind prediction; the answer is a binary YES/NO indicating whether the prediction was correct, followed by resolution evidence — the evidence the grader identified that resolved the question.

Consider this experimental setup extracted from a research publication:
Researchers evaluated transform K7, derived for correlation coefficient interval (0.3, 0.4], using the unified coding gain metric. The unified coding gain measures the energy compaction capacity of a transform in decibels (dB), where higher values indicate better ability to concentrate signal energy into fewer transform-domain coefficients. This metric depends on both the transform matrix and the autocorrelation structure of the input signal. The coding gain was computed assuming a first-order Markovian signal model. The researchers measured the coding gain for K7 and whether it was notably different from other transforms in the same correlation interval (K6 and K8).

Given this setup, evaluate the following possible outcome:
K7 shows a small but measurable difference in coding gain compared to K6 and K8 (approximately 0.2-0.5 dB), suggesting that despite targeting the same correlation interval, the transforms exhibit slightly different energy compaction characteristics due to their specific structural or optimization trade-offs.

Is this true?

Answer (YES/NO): NO